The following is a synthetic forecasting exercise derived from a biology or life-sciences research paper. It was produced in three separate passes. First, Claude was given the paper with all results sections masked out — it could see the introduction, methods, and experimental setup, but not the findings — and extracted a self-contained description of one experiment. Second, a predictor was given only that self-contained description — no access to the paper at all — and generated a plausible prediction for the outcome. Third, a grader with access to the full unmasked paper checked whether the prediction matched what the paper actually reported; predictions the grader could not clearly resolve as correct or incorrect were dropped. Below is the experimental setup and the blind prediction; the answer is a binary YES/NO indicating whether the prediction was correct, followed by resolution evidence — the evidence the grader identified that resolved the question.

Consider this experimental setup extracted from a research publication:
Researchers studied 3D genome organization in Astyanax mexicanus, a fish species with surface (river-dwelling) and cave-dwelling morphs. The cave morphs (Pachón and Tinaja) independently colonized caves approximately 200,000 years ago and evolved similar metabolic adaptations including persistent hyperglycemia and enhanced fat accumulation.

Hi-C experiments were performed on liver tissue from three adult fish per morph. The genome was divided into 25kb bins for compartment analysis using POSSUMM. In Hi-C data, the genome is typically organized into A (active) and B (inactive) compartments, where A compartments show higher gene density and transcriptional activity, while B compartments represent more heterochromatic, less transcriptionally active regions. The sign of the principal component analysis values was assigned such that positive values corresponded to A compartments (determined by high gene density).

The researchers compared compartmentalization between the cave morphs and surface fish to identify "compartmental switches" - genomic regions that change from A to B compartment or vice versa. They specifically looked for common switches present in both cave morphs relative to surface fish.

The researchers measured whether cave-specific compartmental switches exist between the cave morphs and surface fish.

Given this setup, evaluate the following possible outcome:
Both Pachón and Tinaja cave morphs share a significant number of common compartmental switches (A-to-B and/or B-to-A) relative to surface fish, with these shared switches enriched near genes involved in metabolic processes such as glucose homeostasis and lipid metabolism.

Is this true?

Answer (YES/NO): NO